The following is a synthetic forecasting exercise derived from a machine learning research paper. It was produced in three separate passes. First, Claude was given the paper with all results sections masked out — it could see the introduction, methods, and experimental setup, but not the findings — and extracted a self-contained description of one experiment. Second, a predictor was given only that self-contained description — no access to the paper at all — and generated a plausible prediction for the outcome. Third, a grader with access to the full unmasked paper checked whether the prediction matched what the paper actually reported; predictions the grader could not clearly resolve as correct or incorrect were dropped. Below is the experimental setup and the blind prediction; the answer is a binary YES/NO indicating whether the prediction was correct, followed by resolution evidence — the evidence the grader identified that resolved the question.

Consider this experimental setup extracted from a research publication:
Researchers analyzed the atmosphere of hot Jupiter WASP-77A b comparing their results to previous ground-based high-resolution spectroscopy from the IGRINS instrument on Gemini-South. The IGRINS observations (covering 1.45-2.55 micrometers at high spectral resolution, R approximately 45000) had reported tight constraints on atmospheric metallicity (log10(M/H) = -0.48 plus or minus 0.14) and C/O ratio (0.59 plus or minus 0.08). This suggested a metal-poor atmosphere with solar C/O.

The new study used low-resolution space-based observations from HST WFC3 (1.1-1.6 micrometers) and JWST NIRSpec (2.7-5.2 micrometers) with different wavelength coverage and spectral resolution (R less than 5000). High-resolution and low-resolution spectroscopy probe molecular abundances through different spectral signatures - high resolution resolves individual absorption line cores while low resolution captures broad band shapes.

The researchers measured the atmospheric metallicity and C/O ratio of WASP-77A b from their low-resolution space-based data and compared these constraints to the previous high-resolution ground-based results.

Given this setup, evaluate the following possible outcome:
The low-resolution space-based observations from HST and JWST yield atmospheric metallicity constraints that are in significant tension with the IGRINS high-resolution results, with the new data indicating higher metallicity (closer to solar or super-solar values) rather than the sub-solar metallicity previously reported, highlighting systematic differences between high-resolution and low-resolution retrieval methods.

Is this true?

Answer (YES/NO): NO